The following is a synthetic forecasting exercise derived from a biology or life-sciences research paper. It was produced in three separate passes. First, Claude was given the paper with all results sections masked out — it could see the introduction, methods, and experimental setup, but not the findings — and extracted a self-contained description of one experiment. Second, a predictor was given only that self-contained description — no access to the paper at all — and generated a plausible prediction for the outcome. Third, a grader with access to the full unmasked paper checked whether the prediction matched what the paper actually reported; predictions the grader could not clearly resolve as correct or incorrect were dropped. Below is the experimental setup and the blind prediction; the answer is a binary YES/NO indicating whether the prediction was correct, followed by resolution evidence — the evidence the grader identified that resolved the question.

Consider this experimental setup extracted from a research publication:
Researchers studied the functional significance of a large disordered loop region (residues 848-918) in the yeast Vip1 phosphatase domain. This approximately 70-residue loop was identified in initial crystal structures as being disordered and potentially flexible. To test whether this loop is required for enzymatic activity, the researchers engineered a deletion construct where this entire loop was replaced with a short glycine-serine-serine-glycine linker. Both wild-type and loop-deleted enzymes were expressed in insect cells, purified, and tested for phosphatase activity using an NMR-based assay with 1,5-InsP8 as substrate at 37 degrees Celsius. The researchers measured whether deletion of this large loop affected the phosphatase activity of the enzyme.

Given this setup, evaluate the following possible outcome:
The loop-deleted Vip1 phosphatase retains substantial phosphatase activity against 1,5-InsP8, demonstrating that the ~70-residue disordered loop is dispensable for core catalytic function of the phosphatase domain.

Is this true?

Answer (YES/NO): YES